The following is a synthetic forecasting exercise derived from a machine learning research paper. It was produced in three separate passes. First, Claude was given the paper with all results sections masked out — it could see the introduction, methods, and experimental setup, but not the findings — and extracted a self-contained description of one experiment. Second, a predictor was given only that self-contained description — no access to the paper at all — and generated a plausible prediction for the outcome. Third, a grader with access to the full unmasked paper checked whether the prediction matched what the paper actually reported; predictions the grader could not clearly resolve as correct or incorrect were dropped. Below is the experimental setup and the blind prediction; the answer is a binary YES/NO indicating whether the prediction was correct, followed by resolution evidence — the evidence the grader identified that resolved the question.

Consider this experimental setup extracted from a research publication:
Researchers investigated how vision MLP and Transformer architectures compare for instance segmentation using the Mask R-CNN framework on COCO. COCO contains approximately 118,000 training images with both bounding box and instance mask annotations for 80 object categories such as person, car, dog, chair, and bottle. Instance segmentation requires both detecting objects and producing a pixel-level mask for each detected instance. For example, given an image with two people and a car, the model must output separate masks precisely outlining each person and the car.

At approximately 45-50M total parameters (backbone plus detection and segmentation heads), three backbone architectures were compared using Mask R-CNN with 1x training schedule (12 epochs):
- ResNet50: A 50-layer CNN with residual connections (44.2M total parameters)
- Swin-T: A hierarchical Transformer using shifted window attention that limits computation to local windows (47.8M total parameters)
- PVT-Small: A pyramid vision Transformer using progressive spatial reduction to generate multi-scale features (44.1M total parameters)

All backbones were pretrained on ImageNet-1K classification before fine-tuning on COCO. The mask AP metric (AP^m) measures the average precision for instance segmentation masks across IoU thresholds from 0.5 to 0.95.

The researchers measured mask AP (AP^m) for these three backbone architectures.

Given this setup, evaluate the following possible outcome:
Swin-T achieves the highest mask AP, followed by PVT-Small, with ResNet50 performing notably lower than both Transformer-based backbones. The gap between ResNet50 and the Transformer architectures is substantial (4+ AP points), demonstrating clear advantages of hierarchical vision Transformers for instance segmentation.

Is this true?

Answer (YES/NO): NO